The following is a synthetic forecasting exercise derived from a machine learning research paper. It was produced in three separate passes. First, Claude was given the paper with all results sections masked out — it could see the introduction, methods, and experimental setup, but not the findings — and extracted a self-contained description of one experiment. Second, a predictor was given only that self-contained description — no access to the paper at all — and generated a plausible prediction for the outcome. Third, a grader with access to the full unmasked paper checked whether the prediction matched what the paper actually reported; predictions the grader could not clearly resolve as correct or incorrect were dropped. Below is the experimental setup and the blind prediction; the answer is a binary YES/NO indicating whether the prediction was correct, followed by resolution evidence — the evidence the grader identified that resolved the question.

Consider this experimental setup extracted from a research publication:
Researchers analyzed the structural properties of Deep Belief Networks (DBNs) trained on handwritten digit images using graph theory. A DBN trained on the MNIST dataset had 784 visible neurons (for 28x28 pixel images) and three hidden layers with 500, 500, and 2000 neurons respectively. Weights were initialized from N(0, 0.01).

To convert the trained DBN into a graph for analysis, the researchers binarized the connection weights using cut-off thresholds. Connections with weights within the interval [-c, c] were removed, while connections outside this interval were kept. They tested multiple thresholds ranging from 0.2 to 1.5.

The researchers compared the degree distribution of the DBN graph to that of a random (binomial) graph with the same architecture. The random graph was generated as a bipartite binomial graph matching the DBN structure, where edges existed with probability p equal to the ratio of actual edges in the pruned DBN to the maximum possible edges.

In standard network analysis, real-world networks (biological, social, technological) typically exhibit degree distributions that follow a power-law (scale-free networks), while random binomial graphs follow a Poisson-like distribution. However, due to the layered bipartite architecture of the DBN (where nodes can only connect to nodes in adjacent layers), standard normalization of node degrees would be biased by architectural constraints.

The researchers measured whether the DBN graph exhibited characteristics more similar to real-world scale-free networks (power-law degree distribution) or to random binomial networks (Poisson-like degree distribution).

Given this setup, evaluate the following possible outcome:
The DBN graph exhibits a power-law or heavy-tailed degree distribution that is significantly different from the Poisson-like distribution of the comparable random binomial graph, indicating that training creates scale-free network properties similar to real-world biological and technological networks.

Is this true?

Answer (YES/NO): NO